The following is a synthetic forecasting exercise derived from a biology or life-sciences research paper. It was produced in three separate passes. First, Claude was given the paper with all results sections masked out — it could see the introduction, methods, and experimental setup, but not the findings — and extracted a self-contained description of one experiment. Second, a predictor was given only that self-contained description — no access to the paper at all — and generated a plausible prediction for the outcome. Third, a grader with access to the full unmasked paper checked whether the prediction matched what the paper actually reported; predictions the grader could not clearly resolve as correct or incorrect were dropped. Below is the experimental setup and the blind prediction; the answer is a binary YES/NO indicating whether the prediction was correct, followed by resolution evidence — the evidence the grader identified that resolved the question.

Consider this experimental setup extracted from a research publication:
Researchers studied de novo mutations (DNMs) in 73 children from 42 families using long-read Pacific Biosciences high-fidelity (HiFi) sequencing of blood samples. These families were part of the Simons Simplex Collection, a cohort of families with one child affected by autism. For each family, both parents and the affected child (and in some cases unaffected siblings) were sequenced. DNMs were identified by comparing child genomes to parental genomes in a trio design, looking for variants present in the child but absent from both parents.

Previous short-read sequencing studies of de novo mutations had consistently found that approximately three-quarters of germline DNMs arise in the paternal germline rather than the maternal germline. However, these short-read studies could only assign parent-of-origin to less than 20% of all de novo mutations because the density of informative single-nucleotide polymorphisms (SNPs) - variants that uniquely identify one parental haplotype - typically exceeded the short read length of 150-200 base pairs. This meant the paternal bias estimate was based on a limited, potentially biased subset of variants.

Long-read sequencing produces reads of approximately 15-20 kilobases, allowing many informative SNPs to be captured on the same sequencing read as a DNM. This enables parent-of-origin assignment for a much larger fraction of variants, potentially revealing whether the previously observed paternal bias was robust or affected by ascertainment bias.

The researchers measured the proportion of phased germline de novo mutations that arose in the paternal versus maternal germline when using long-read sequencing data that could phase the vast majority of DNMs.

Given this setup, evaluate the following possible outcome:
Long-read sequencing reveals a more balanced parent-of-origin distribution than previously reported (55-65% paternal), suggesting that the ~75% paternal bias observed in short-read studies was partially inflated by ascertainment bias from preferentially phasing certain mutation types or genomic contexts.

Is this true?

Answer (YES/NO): NO